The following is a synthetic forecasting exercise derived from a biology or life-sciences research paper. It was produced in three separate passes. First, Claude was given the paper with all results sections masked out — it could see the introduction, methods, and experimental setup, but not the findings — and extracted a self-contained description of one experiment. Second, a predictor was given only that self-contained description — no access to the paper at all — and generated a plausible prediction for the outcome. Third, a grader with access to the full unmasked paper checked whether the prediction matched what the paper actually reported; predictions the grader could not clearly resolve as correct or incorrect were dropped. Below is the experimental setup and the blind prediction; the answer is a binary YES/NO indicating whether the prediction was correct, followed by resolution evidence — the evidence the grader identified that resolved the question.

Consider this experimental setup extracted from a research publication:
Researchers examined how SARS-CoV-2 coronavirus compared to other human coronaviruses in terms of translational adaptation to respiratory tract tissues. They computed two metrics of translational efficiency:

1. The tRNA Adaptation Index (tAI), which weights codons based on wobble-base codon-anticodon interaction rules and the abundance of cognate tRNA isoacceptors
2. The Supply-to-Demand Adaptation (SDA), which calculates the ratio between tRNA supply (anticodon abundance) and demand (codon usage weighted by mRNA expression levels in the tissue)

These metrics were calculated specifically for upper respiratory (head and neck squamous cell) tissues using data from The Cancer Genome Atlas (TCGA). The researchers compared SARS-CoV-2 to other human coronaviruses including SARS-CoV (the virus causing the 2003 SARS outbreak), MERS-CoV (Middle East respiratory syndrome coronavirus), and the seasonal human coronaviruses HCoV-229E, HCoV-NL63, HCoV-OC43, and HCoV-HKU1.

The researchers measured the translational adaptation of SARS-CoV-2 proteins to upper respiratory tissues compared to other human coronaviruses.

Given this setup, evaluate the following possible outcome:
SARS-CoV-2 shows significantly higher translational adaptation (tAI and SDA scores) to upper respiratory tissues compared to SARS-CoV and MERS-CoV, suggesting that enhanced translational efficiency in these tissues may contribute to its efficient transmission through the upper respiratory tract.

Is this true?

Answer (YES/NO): YES